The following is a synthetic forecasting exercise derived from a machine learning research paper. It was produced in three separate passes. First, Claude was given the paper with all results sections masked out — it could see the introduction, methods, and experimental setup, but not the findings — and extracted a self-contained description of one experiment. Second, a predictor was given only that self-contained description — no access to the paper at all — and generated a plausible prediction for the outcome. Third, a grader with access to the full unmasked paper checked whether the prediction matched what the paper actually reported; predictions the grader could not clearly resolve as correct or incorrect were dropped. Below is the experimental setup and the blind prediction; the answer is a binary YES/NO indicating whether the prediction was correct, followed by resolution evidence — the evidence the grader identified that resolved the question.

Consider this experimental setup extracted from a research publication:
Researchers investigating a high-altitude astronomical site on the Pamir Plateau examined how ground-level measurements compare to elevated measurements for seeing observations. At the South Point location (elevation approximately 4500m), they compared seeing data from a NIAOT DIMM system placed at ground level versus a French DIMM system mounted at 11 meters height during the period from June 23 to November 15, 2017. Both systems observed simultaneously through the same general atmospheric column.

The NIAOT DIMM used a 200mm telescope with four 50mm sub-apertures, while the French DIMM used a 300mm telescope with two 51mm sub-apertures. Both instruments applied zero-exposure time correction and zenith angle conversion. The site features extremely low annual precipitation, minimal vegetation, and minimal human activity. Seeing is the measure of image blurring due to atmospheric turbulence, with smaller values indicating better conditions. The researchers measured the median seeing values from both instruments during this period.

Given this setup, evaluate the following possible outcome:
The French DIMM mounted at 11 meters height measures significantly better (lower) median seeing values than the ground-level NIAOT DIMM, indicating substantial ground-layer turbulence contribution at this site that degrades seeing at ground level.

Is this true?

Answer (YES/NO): YES